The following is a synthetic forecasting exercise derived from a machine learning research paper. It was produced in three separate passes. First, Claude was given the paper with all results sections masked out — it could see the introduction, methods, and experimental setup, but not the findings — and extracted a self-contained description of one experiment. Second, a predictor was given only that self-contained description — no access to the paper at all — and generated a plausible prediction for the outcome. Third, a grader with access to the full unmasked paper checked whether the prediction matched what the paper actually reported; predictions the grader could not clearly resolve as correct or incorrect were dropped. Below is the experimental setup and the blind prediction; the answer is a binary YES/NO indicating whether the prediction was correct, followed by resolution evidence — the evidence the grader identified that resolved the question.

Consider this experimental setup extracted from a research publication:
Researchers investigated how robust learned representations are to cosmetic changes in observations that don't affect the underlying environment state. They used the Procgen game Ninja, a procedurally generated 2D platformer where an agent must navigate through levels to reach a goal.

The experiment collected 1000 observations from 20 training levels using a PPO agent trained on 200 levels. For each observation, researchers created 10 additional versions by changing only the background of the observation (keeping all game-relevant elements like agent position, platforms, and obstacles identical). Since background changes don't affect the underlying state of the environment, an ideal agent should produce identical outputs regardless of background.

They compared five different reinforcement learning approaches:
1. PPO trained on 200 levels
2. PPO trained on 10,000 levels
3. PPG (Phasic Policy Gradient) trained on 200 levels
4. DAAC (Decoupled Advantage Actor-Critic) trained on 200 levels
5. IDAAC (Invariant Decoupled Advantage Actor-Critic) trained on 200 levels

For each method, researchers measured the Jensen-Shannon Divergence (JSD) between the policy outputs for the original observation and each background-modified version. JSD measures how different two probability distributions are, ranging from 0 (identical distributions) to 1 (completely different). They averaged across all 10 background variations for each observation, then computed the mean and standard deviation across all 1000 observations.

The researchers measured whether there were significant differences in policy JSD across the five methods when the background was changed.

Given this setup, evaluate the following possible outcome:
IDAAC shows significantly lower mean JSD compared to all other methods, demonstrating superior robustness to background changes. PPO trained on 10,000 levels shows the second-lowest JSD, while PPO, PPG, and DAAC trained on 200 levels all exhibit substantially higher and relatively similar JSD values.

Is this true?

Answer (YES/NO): NO